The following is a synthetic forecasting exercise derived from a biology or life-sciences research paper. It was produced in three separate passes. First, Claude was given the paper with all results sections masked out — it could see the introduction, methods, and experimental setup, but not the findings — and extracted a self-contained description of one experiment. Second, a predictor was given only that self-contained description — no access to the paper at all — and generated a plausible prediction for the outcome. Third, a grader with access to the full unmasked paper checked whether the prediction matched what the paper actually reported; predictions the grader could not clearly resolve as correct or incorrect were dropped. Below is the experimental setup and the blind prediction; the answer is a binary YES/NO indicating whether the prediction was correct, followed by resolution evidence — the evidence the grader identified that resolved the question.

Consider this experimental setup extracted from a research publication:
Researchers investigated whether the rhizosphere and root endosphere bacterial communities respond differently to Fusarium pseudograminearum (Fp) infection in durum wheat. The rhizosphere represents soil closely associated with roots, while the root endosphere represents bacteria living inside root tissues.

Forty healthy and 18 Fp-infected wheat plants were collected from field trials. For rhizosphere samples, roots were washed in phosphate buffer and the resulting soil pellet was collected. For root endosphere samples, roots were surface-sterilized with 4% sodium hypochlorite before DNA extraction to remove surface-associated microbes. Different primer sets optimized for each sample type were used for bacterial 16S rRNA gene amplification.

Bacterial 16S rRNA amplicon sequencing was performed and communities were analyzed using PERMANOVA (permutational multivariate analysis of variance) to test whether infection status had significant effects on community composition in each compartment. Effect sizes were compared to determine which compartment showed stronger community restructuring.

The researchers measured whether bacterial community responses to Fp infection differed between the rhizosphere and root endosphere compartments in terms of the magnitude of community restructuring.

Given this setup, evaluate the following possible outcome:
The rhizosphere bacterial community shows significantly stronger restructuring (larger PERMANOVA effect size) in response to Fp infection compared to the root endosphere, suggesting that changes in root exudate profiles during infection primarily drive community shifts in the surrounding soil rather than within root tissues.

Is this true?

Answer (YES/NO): YES